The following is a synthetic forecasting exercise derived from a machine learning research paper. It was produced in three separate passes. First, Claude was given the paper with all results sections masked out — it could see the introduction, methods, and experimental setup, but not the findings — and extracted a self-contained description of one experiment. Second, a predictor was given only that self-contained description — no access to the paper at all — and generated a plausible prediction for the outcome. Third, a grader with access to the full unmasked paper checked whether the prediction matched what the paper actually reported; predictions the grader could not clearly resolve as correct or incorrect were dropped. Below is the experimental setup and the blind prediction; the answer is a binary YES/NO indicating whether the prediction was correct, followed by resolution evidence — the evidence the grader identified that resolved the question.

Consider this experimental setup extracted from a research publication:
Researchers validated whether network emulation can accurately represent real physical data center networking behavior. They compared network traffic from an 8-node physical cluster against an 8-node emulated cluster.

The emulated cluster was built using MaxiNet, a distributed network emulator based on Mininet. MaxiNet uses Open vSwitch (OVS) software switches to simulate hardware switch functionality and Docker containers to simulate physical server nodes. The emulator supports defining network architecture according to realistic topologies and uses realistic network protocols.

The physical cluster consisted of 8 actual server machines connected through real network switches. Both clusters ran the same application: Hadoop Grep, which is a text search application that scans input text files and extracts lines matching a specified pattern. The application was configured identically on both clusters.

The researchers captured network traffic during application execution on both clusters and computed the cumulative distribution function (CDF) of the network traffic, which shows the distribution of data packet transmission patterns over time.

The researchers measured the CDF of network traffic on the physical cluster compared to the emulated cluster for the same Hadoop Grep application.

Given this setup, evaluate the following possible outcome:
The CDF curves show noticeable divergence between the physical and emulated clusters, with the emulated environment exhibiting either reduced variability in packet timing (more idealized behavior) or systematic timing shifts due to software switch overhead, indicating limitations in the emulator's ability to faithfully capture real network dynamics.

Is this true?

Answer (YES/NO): NO